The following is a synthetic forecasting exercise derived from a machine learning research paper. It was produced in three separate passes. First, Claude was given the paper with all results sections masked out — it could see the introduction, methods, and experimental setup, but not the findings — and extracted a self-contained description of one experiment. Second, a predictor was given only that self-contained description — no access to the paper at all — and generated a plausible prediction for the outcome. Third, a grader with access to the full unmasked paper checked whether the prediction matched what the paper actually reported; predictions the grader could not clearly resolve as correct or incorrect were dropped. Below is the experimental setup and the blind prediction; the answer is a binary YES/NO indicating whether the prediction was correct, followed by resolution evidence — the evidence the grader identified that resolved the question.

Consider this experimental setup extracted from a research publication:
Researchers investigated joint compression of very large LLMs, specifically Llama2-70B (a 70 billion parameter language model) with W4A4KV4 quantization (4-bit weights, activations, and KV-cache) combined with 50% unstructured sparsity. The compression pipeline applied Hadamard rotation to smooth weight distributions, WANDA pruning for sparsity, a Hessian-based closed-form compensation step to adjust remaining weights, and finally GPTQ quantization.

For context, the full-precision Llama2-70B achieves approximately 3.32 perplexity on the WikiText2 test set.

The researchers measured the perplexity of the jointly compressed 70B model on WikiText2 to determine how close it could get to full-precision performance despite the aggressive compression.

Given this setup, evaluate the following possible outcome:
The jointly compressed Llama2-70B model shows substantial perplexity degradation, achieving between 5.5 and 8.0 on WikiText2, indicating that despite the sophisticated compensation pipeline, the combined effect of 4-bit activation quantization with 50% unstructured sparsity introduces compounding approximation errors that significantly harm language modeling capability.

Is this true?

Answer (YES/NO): NO